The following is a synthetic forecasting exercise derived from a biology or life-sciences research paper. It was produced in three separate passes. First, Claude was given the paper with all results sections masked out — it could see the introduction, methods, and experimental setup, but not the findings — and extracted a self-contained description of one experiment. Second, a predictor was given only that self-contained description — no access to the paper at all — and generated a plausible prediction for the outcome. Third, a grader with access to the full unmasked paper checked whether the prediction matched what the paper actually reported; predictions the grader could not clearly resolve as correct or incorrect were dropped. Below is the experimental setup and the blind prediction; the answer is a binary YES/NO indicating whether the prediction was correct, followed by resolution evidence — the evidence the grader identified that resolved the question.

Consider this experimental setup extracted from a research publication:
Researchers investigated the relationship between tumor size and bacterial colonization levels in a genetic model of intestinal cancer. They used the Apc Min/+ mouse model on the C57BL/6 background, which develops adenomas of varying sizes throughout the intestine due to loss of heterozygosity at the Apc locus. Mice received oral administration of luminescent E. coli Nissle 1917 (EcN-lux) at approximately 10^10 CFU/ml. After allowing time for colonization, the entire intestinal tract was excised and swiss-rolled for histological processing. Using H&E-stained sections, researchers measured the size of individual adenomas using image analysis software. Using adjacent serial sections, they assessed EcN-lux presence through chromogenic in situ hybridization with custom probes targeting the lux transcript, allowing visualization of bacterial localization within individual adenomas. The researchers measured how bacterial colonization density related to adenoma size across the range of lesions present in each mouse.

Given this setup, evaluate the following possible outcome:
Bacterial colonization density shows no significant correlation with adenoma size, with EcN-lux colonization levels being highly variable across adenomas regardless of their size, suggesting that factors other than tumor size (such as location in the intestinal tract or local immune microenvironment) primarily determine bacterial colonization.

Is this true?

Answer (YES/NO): NO